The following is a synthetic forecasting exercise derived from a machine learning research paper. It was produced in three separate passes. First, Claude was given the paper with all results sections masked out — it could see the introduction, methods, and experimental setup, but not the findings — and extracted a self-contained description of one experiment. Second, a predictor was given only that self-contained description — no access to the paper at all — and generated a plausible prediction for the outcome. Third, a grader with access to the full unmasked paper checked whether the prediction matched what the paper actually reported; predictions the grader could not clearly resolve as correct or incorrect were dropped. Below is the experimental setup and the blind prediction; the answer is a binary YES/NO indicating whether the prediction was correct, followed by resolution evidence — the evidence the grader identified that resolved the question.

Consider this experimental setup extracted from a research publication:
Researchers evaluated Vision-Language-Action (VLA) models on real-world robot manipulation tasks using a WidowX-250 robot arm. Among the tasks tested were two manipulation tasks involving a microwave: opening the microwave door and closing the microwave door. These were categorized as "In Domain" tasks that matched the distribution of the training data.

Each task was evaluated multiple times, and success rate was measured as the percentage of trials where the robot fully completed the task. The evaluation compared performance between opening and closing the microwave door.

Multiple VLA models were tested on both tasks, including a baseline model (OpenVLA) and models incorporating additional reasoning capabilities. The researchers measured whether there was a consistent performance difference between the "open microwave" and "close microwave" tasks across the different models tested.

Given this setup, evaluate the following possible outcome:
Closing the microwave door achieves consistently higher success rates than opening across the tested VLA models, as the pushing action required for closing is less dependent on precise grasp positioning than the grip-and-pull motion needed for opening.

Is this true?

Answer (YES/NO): YES